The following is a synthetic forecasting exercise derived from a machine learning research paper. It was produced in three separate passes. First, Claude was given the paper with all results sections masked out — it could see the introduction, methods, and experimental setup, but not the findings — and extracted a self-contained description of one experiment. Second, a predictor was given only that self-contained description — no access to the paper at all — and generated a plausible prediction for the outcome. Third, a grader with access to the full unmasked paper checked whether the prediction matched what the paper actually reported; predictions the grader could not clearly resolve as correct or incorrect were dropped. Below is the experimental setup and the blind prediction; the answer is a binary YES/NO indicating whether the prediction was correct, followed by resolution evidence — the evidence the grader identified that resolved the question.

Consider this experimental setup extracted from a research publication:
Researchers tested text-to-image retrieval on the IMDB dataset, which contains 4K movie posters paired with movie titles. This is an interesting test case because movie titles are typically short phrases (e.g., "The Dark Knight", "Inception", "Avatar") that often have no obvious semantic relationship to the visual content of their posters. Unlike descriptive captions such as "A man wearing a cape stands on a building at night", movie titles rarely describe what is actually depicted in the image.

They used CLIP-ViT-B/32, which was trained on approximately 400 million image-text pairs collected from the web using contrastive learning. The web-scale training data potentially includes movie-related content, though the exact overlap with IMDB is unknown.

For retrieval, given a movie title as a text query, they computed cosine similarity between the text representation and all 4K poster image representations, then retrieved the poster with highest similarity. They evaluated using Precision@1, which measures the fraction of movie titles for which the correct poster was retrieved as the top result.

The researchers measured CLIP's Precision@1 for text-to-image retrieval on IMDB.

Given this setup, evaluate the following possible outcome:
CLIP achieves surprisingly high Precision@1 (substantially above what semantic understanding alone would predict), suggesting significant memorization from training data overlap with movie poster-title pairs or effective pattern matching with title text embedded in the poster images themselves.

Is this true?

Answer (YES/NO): YES